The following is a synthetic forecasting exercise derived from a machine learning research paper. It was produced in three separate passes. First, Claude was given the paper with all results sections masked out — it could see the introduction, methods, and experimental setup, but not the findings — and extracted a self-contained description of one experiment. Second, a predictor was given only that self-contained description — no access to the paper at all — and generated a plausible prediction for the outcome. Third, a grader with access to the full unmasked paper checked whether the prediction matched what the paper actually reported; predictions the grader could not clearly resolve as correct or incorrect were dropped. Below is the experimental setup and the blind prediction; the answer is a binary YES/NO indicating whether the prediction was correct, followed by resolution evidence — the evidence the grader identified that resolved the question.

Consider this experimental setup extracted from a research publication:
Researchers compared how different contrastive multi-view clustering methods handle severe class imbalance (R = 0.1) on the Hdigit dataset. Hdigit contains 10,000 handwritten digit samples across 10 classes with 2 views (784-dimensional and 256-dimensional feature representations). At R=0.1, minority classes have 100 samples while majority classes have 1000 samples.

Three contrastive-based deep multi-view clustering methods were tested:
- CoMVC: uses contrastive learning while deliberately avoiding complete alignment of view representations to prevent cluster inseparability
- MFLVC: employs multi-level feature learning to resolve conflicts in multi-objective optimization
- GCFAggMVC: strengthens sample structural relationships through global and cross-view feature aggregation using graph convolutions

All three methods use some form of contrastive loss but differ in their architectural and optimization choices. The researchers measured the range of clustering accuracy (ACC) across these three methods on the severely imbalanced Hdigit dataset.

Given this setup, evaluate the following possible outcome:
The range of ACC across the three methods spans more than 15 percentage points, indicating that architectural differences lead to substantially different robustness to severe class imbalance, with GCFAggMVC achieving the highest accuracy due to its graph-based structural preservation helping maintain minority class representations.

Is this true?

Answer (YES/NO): NO